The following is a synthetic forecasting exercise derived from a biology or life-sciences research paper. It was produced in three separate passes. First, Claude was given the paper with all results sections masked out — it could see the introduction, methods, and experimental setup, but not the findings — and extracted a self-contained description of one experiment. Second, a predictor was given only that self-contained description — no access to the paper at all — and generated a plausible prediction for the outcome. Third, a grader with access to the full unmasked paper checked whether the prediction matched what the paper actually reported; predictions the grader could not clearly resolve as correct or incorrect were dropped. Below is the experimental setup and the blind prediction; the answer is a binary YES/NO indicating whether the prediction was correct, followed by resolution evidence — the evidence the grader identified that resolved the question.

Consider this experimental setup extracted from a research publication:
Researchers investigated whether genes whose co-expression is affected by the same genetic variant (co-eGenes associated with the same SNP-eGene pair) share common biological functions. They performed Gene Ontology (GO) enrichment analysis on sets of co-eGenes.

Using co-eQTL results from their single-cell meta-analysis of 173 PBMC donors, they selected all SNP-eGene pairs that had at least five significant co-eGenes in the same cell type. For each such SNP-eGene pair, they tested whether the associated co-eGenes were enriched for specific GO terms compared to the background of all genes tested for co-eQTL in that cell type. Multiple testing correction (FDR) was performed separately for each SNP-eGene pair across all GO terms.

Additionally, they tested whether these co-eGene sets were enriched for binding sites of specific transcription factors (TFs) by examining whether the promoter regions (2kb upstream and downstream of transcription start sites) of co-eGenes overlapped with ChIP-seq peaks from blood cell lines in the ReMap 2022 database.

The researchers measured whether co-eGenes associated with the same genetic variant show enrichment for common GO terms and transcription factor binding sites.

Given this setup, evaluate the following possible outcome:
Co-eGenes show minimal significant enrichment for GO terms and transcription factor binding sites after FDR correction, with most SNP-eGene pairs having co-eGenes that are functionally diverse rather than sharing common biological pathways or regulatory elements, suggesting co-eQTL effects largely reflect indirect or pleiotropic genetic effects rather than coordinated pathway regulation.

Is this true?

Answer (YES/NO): NO